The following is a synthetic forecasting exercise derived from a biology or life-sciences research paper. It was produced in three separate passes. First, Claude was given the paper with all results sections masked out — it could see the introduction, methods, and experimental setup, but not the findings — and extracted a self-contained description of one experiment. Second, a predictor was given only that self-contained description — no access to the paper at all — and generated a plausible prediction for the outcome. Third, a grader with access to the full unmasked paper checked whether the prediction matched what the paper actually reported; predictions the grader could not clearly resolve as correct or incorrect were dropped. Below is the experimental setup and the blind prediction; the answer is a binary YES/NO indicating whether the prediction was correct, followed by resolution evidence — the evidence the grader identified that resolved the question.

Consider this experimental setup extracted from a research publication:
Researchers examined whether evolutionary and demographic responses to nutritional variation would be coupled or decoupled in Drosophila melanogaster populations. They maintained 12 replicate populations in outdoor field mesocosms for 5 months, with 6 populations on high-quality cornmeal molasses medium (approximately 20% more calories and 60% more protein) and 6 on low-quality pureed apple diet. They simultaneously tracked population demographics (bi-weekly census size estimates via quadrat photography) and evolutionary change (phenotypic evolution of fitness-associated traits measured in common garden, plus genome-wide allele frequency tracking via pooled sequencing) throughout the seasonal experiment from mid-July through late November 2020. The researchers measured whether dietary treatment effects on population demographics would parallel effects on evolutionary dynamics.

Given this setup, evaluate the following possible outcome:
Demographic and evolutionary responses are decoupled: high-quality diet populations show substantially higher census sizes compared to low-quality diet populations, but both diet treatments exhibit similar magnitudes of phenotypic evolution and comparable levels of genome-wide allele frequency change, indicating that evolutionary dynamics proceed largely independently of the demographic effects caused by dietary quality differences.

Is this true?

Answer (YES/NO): NO